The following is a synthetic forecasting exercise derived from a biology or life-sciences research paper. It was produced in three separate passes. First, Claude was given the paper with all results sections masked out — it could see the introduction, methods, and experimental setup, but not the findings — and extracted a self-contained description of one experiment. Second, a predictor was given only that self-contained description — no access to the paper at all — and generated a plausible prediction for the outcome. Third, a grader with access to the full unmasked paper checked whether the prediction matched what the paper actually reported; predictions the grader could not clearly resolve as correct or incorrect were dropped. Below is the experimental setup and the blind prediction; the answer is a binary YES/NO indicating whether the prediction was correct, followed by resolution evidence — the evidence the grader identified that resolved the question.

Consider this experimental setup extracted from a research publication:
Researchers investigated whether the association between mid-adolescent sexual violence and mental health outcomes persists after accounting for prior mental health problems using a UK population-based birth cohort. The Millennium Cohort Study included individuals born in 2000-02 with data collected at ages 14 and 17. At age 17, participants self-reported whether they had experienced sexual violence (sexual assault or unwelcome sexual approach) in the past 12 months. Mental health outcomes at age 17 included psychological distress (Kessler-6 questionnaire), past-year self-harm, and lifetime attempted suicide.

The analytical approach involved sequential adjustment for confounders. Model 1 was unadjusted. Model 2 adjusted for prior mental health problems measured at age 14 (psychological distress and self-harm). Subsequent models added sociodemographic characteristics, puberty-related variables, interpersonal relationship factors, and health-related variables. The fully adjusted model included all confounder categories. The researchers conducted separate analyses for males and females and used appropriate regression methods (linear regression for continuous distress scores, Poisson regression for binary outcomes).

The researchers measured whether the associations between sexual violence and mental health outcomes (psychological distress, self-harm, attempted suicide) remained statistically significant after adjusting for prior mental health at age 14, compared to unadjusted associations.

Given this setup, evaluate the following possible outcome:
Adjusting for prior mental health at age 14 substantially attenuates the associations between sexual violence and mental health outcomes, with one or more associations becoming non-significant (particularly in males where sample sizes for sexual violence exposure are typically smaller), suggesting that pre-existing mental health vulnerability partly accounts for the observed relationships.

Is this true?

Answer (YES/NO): NO